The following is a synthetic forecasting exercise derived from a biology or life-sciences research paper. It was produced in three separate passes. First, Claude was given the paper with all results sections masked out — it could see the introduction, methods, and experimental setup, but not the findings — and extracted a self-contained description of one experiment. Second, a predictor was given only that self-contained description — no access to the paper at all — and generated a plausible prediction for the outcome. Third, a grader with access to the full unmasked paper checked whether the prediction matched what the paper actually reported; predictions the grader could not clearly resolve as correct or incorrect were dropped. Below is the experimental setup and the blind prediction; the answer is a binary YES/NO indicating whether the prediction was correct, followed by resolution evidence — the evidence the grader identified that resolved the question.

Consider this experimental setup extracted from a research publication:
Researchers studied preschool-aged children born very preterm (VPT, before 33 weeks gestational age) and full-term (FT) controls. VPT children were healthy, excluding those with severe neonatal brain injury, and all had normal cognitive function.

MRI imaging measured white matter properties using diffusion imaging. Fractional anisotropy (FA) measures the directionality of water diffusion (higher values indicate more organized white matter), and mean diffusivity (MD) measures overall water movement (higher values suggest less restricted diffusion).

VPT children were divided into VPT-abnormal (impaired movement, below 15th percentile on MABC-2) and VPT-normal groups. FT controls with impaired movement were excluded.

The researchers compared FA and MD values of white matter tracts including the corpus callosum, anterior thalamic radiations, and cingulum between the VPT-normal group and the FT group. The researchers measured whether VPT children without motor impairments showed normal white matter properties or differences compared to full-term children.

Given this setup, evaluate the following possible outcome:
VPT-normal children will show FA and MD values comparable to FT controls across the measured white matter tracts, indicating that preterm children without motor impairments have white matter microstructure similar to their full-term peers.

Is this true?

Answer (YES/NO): YES